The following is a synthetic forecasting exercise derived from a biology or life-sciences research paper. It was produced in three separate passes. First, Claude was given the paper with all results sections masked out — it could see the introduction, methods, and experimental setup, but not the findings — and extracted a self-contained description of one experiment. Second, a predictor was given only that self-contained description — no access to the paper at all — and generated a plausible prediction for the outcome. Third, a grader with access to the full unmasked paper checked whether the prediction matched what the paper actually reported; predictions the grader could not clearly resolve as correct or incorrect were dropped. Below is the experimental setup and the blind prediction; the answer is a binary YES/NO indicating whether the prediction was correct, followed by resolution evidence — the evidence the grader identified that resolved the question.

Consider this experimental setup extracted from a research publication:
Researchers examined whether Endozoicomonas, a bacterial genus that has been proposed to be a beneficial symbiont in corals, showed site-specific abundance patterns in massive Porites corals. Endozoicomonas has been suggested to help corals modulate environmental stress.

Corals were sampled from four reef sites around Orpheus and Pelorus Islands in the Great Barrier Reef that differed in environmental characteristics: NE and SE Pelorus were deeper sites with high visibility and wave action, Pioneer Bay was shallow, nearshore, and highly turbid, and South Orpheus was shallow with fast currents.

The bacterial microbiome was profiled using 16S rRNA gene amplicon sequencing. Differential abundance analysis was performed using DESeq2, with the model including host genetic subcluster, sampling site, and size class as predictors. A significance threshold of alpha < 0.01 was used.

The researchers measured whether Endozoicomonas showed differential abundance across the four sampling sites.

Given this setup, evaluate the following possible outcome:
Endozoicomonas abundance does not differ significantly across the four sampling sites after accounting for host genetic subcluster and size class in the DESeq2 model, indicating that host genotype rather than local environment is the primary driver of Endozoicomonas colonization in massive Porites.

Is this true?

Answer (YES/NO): NO